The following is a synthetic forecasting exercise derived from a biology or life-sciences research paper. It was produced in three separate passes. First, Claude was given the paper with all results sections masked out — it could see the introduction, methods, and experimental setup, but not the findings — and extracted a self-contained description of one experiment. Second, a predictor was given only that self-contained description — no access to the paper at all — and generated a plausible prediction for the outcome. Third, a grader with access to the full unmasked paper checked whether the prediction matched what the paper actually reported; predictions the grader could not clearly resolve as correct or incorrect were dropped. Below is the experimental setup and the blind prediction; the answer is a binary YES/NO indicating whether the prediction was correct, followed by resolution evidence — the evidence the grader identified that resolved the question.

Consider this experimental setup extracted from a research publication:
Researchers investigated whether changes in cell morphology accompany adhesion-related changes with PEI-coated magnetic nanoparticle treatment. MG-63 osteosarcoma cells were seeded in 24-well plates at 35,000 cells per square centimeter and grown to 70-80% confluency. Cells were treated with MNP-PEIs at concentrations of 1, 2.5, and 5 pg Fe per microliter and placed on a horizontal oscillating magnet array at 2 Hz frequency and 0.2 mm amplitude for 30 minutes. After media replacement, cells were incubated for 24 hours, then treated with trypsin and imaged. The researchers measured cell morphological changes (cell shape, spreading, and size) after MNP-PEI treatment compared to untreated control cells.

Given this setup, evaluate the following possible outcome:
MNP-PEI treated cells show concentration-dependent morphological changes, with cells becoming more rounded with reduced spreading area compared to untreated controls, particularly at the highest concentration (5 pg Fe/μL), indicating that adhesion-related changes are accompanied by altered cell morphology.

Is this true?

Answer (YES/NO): YES